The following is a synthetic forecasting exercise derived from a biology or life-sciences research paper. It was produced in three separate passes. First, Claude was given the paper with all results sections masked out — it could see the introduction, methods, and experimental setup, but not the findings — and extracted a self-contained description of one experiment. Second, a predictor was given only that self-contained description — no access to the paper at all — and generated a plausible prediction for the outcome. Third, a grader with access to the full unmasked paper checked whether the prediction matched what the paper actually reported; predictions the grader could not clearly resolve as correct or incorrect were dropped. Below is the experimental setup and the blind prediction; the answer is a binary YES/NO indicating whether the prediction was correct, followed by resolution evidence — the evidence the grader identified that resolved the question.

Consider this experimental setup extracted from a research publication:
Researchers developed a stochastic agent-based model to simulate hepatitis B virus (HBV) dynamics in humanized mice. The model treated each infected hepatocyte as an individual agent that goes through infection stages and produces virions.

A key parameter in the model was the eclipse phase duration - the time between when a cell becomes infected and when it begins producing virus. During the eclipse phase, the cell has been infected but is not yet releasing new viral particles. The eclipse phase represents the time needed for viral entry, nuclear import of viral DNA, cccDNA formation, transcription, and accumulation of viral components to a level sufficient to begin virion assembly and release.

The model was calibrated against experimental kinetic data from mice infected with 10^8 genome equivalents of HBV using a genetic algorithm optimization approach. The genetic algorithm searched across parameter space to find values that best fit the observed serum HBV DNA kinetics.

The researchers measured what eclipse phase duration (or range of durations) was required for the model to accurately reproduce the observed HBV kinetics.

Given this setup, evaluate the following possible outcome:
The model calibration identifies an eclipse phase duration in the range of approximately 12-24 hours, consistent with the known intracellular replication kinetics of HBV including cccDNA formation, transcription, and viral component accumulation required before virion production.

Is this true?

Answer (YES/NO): NO